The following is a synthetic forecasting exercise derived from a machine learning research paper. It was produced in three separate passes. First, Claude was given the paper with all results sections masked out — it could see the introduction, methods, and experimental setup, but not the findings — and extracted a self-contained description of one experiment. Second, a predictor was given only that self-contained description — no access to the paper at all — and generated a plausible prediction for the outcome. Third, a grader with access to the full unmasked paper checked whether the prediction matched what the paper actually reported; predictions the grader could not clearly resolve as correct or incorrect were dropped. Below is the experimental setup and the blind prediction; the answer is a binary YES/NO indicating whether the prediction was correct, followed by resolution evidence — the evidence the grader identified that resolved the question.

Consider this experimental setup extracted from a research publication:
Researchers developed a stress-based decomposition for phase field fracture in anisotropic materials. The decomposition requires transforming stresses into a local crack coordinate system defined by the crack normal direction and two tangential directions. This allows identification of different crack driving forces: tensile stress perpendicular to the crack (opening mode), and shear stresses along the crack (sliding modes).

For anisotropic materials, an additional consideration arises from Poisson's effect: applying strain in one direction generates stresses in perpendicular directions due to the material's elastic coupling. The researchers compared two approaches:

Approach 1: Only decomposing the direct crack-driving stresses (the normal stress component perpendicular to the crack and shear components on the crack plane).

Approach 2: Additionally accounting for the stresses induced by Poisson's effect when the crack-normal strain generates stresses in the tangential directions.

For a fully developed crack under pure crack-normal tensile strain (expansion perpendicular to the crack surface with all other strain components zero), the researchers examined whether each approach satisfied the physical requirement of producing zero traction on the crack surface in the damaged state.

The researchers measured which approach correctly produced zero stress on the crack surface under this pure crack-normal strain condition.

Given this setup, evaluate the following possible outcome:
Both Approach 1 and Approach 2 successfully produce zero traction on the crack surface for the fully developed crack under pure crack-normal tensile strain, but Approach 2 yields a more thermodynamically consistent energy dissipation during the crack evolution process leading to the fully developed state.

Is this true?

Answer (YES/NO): NO